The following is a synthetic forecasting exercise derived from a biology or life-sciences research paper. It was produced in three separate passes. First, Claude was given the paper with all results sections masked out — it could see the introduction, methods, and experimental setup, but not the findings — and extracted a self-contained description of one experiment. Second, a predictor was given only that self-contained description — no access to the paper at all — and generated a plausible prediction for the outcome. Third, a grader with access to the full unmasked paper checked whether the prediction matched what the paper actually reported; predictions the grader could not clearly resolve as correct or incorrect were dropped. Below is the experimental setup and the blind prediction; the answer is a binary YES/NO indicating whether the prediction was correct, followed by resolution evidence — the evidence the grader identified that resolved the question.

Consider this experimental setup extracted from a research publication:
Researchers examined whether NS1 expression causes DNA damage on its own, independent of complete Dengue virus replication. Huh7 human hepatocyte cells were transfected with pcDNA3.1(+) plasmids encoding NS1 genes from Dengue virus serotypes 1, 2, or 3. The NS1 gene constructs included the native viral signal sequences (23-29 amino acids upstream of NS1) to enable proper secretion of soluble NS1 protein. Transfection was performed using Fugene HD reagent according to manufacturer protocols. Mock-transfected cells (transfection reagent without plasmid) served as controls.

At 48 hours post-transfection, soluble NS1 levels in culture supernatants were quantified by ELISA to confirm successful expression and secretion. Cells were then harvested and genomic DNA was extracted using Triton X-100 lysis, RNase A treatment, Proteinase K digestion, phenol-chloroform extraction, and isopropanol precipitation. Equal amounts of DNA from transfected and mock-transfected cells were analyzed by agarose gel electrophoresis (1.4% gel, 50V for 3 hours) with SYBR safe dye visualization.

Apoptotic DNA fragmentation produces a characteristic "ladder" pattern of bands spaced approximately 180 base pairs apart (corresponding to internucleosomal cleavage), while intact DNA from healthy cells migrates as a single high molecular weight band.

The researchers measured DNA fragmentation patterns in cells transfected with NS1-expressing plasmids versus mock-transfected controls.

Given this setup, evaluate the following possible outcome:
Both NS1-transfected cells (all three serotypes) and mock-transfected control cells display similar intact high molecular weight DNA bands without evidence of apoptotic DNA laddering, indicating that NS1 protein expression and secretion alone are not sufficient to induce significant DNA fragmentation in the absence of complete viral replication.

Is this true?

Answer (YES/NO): NO